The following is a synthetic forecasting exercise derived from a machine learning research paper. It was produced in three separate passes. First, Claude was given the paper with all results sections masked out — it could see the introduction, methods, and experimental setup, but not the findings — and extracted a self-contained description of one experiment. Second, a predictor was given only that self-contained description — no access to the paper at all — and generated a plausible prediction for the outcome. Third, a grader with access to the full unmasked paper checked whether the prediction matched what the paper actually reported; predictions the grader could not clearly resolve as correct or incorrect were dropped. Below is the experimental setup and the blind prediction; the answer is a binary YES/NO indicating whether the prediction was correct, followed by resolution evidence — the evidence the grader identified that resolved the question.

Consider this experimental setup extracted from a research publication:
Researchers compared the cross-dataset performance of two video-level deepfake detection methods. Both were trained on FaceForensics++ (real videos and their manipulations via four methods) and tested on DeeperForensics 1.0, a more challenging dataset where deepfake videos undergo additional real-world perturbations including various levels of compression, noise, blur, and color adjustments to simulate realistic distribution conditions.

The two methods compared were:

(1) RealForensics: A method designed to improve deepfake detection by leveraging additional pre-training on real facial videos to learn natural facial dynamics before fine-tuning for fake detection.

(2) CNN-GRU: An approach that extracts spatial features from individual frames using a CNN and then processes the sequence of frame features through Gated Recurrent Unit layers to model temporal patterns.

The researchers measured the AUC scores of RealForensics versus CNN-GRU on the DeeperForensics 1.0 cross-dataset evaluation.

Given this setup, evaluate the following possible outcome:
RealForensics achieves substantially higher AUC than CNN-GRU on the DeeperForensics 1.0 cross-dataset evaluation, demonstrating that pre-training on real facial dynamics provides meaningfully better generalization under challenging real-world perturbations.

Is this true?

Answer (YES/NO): YES